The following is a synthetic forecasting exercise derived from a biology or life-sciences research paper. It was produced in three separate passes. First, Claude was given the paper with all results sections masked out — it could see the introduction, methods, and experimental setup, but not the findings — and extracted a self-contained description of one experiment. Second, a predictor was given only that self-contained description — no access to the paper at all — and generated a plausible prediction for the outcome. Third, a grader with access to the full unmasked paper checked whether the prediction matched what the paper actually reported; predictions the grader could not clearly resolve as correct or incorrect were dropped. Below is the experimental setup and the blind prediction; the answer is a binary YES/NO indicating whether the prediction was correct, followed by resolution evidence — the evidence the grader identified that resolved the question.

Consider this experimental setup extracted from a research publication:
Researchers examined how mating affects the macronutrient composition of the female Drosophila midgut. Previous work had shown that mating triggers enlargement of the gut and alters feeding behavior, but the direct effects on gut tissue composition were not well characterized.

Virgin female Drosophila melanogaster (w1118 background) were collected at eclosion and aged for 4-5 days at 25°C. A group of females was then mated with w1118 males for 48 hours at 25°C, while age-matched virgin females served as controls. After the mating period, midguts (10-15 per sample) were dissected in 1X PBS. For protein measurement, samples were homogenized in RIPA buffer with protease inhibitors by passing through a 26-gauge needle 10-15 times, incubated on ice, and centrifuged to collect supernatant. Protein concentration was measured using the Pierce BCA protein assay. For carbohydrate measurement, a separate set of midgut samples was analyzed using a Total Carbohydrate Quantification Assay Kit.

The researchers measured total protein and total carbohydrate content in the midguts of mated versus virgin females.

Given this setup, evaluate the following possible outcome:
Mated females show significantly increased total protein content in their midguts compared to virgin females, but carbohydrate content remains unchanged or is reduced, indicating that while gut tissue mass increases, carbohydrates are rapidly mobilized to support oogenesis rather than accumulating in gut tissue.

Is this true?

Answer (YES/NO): YES